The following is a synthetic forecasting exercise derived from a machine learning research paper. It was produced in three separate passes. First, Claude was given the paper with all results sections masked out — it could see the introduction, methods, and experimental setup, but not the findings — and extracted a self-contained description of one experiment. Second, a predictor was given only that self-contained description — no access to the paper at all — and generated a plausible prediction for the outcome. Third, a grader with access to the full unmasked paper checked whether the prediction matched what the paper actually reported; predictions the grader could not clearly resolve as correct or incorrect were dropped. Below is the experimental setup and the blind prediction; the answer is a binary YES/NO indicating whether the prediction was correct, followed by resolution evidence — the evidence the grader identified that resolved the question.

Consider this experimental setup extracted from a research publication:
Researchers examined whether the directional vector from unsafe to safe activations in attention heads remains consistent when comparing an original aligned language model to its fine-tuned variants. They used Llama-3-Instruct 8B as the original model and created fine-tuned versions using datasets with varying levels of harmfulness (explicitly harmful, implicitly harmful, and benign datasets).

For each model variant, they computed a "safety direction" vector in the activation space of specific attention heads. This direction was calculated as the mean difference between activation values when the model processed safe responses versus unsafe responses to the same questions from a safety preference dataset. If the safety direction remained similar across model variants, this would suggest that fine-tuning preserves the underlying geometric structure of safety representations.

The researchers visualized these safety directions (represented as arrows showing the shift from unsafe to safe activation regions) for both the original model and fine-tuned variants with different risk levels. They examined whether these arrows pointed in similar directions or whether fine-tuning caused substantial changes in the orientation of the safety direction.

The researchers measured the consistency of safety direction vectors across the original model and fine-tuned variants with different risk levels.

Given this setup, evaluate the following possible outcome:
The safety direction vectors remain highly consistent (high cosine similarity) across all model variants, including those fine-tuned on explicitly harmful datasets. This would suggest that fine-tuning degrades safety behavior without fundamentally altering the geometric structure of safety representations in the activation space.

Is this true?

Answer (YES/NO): YES